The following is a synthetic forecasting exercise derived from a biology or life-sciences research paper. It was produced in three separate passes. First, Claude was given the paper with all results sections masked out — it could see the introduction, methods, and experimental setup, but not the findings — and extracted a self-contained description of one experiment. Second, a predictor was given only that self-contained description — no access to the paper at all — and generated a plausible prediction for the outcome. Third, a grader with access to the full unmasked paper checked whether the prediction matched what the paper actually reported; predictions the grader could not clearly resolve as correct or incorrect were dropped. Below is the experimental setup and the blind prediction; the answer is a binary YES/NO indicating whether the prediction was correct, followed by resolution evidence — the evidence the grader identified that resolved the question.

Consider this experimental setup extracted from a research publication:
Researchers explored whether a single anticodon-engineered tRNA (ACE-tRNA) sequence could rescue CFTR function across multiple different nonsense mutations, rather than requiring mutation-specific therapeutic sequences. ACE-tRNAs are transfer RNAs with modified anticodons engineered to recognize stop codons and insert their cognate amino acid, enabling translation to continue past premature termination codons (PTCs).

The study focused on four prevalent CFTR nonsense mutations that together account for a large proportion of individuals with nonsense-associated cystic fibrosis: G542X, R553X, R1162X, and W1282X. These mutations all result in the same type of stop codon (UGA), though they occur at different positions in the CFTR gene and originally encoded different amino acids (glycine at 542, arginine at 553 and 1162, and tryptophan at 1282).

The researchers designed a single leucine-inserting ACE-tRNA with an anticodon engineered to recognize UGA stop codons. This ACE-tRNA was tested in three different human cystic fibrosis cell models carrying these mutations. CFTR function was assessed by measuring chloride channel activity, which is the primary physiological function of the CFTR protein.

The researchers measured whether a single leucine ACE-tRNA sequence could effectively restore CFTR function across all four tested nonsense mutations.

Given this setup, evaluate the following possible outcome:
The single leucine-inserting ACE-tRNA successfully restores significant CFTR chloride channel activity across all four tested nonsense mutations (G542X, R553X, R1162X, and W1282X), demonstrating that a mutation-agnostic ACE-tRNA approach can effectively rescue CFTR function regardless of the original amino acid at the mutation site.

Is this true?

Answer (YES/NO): YES